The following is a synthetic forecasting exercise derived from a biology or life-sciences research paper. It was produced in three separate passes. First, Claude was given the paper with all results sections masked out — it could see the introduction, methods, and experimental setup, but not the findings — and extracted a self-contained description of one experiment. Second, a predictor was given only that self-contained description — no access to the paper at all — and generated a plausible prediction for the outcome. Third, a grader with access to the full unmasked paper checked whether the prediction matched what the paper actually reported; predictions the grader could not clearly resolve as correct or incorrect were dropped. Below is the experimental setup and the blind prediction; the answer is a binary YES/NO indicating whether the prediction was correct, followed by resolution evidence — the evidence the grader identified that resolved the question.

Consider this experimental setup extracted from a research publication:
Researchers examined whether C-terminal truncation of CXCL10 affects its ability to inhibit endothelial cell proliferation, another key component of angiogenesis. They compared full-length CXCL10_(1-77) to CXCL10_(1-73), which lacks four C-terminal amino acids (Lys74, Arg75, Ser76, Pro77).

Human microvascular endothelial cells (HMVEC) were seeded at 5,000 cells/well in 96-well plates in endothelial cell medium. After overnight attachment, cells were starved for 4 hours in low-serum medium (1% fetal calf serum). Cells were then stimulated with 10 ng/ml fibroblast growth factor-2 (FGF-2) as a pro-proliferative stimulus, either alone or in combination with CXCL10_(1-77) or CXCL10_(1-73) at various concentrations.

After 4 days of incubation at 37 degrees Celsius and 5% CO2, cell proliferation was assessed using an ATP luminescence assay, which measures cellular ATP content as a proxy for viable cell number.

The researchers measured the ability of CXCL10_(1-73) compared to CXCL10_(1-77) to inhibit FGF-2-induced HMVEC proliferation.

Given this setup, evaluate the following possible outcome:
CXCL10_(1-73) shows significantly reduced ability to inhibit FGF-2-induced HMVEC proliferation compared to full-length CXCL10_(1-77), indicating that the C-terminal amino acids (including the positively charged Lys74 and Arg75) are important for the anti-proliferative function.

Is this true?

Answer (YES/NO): NO